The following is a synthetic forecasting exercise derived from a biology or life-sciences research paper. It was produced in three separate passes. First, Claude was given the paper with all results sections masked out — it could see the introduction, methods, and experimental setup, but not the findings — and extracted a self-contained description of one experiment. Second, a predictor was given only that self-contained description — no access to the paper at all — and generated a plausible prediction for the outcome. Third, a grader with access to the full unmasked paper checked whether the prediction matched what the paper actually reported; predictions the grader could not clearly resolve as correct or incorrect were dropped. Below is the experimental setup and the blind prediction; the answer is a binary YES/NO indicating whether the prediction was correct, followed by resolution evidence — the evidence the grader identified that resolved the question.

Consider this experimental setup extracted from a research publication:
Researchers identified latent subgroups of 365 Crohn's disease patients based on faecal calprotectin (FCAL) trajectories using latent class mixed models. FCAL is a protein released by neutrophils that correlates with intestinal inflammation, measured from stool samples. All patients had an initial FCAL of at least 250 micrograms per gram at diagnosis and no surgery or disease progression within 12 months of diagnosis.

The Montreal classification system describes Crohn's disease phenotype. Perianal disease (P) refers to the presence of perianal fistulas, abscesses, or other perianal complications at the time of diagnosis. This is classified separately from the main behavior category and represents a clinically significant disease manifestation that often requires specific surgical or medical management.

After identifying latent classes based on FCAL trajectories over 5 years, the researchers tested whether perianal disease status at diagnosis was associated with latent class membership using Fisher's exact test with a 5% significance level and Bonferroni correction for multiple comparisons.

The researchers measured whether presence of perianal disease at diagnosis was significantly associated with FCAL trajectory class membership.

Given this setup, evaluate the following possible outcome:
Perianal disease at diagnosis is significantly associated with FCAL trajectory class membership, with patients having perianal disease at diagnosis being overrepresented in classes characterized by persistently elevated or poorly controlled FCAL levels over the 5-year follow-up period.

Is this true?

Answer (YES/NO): NO